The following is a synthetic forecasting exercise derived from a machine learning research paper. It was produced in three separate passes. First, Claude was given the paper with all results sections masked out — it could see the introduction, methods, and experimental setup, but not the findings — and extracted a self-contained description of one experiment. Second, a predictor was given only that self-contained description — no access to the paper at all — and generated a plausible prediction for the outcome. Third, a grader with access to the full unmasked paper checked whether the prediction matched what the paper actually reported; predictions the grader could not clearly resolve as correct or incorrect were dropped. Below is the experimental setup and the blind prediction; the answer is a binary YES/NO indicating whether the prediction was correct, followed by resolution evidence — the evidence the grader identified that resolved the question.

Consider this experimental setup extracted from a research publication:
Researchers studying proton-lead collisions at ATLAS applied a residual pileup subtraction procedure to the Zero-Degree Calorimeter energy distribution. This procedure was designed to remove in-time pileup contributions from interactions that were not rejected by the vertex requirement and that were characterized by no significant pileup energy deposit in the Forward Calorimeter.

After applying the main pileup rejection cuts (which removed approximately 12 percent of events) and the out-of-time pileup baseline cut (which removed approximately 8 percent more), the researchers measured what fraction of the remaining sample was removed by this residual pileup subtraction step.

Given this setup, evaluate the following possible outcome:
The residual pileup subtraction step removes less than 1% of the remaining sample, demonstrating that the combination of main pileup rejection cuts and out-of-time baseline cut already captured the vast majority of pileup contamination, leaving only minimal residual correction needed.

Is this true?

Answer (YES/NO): YES